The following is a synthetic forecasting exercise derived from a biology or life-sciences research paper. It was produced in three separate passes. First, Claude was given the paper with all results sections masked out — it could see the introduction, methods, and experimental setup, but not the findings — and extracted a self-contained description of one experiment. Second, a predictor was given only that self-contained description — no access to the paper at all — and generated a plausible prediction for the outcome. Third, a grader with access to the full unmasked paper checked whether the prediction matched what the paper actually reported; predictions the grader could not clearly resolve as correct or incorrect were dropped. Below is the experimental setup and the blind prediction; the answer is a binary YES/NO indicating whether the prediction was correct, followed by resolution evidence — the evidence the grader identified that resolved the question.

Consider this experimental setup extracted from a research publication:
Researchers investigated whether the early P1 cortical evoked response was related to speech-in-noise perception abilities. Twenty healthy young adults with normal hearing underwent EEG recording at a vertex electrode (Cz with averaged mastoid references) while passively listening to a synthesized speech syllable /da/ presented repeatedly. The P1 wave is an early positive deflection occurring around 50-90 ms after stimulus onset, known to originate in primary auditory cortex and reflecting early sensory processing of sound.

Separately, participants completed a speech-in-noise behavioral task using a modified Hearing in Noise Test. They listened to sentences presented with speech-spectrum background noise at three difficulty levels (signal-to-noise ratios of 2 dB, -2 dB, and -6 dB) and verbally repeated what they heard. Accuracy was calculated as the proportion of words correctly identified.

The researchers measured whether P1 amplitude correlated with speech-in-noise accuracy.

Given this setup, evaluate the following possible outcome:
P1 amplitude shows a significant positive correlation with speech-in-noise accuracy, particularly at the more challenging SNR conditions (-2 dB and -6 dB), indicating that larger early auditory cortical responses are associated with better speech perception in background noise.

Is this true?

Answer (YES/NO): NO